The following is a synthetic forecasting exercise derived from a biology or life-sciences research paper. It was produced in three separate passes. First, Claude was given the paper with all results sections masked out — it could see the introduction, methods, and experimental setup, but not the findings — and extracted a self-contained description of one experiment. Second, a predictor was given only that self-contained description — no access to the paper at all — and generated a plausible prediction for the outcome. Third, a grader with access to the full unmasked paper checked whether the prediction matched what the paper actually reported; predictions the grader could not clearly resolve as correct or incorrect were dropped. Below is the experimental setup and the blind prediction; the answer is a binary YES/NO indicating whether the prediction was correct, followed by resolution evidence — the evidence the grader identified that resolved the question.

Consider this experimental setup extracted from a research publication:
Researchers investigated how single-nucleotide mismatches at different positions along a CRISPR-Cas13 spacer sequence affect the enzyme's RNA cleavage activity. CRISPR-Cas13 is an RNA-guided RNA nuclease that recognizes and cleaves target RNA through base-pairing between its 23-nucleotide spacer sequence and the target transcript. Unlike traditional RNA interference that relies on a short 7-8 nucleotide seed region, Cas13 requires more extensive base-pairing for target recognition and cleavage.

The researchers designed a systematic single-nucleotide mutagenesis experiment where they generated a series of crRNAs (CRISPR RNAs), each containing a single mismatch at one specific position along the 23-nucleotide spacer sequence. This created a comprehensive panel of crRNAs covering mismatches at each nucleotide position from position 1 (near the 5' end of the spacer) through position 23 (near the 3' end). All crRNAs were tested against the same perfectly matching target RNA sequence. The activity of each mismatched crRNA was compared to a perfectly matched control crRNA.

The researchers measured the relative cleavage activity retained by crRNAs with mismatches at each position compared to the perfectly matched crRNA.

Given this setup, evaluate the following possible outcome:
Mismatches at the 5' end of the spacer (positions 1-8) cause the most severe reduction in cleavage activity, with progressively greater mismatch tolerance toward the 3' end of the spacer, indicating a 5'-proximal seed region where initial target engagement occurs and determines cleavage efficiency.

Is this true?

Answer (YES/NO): NO